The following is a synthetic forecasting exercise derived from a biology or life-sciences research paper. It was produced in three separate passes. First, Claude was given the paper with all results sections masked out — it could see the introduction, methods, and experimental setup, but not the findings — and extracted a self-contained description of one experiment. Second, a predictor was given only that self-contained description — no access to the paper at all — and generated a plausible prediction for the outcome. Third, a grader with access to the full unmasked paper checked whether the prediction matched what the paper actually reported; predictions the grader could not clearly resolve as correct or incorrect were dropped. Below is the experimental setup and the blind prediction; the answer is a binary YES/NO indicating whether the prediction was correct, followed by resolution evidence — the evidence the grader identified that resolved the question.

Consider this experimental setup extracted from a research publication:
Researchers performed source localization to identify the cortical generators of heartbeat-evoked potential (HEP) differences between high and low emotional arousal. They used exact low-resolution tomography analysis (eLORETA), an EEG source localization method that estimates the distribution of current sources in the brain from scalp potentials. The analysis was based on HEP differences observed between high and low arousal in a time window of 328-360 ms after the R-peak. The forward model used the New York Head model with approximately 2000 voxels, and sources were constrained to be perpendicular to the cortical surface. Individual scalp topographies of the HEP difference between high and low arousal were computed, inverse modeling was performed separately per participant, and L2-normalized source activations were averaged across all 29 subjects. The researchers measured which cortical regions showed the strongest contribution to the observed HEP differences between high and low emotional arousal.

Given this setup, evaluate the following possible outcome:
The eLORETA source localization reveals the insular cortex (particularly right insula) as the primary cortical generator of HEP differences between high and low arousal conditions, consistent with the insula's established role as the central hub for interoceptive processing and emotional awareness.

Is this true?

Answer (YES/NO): NO